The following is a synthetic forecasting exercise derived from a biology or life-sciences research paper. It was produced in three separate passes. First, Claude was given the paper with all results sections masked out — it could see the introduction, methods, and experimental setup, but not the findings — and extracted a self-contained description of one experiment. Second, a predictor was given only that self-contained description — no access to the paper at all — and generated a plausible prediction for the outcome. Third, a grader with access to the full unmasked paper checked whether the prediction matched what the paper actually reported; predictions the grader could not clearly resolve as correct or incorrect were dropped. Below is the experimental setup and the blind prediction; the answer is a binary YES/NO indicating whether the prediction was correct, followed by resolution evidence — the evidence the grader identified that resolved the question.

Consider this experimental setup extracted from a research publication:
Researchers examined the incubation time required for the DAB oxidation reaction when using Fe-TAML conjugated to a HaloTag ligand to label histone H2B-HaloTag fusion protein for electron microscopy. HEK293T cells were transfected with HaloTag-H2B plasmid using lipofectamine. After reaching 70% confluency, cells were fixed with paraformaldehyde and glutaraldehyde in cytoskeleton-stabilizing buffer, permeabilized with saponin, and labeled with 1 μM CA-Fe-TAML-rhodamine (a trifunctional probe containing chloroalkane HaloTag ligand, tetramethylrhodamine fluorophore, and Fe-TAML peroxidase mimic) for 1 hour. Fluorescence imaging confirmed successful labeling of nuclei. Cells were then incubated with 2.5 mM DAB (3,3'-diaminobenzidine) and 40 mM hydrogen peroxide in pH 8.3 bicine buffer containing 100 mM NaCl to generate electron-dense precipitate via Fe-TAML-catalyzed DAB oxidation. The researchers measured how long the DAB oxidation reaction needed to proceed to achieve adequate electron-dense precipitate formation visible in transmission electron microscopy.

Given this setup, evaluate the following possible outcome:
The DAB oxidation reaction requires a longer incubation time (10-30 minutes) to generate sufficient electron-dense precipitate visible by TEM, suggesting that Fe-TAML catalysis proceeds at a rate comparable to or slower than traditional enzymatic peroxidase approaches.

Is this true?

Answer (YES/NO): NO